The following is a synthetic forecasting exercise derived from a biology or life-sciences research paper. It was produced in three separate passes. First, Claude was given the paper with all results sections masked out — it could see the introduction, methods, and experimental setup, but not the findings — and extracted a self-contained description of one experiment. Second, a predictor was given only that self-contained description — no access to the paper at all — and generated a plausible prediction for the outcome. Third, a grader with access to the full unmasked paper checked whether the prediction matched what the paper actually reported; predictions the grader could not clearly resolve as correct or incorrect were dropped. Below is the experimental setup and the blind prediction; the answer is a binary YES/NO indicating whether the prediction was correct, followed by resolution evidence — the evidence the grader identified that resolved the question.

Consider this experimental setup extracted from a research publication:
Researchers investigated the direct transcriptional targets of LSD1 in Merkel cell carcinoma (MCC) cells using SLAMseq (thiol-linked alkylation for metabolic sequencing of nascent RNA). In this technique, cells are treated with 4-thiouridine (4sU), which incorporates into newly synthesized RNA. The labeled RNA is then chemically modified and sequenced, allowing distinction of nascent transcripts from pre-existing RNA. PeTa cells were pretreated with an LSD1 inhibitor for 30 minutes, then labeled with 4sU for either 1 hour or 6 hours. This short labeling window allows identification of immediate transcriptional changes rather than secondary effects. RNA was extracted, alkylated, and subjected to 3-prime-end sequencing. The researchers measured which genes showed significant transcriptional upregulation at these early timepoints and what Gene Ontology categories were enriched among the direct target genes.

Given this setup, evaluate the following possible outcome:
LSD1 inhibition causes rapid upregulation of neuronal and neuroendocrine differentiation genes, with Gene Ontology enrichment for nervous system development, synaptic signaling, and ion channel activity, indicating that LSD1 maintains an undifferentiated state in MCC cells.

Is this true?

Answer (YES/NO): YES